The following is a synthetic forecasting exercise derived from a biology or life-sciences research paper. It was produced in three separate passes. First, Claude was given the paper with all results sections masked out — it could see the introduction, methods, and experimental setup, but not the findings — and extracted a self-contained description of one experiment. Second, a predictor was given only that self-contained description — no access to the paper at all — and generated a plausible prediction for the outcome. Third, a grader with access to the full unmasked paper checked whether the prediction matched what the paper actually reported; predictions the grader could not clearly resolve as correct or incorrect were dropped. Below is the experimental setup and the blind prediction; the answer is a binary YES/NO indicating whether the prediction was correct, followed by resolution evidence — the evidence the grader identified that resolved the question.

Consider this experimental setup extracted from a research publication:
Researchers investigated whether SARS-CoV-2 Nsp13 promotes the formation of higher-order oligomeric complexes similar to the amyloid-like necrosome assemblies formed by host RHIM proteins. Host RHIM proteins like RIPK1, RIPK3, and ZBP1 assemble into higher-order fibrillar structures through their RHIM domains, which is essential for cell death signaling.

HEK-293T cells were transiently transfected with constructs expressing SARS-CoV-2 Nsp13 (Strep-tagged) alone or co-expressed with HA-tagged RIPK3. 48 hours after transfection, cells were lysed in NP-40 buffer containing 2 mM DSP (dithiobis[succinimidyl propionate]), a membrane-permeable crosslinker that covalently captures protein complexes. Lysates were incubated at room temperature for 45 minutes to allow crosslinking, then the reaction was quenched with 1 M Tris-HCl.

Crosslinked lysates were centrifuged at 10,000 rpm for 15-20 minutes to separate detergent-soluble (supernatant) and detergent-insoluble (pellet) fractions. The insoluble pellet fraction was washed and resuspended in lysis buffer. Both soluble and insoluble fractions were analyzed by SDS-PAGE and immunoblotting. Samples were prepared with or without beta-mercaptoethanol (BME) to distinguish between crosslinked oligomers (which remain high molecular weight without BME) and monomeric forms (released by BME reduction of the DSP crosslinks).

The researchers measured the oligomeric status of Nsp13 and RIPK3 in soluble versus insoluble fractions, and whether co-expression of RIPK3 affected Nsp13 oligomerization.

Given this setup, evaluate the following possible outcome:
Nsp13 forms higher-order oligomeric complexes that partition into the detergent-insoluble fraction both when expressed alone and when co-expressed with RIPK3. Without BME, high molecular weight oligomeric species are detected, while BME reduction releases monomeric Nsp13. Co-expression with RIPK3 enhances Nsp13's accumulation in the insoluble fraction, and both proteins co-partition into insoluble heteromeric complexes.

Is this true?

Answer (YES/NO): NO